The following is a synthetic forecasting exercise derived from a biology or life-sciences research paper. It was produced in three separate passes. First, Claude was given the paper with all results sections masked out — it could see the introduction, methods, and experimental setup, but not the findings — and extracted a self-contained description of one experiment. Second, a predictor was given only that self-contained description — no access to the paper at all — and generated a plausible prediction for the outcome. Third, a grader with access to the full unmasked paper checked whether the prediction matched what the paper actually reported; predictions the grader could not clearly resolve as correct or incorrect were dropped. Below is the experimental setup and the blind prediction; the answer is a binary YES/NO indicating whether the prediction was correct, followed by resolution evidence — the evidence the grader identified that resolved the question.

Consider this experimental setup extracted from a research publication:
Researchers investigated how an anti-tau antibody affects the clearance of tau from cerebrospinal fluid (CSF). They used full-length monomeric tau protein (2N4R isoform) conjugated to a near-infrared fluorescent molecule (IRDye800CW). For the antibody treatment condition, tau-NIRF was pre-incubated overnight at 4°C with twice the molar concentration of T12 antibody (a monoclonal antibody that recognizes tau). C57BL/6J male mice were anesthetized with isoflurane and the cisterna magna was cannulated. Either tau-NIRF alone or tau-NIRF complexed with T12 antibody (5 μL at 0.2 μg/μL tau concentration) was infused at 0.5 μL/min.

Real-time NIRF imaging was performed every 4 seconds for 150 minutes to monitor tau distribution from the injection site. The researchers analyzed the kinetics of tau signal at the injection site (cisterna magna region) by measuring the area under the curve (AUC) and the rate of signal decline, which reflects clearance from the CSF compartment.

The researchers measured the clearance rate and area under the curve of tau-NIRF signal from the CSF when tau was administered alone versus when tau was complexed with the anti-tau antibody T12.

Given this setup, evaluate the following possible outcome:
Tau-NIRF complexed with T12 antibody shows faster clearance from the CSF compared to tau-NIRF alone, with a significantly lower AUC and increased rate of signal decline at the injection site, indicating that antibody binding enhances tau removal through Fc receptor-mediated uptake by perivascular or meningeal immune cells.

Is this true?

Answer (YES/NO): NO